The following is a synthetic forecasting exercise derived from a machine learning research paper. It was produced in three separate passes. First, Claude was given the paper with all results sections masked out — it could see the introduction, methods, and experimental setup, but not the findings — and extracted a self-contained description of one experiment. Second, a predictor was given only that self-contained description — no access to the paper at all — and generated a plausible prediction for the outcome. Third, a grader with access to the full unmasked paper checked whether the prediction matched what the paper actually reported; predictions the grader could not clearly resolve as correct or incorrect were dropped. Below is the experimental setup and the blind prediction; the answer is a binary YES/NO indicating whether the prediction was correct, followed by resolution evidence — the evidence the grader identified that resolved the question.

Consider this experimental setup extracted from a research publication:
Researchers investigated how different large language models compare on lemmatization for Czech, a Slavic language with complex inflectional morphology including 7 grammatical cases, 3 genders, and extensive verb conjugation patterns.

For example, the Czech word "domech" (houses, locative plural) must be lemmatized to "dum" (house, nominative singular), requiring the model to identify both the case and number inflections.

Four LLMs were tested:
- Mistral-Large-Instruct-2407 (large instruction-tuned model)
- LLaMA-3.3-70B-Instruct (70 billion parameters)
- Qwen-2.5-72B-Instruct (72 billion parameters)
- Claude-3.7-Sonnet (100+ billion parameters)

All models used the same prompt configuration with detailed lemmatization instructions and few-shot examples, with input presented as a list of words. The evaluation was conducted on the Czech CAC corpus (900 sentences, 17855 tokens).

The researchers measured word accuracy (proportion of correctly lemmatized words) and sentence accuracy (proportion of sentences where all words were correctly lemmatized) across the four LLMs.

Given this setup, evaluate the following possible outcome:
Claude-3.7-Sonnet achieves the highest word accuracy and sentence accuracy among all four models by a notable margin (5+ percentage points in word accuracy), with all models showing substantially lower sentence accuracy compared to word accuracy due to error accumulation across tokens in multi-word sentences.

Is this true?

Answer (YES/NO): NO